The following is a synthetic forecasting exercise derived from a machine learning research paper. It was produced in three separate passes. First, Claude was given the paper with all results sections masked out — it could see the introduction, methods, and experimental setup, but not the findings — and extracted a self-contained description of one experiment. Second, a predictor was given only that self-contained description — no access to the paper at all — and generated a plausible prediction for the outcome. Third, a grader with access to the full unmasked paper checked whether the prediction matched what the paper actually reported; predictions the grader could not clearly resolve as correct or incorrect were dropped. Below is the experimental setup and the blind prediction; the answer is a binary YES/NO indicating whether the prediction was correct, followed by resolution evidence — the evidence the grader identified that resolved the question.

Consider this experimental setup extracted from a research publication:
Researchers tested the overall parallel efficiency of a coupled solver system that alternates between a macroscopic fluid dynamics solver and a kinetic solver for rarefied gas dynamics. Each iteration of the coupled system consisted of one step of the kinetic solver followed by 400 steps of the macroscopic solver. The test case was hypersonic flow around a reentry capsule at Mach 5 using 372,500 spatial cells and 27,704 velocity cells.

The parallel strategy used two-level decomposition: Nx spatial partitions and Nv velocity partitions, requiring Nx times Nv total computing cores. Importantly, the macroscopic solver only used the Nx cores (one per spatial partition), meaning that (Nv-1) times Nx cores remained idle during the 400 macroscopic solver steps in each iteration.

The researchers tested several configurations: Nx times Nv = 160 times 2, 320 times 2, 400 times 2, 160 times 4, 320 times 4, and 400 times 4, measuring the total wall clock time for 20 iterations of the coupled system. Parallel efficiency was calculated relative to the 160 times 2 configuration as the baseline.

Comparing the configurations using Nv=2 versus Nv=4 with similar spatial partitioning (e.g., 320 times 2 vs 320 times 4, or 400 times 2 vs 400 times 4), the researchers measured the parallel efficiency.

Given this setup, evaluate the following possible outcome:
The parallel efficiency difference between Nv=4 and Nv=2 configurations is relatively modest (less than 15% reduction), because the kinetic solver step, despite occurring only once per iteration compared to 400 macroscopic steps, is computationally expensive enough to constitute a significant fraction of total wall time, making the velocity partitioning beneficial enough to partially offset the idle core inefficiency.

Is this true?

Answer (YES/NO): NO